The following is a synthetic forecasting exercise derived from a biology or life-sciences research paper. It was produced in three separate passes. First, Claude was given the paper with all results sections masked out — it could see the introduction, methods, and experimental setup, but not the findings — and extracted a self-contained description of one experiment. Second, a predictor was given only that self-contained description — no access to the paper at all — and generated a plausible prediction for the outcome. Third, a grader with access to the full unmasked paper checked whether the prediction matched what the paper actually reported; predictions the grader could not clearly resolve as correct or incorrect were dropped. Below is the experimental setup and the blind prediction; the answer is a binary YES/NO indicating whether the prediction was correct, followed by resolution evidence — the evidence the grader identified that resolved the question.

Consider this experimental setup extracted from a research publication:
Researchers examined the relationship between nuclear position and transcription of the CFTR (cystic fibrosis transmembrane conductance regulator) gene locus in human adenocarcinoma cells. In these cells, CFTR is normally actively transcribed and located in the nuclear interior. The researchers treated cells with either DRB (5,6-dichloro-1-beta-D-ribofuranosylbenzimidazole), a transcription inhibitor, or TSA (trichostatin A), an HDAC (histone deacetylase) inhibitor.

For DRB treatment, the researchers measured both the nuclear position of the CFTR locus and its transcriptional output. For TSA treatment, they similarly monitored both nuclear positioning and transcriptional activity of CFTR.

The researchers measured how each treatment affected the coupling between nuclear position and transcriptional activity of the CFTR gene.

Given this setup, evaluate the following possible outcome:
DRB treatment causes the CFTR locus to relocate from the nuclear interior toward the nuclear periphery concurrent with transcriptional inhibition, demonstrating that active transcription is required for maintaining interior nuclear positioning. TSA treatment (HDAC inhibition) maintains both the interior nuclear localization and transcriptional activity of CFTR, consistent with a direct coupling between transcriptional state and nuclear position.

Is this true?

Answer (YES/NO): NO